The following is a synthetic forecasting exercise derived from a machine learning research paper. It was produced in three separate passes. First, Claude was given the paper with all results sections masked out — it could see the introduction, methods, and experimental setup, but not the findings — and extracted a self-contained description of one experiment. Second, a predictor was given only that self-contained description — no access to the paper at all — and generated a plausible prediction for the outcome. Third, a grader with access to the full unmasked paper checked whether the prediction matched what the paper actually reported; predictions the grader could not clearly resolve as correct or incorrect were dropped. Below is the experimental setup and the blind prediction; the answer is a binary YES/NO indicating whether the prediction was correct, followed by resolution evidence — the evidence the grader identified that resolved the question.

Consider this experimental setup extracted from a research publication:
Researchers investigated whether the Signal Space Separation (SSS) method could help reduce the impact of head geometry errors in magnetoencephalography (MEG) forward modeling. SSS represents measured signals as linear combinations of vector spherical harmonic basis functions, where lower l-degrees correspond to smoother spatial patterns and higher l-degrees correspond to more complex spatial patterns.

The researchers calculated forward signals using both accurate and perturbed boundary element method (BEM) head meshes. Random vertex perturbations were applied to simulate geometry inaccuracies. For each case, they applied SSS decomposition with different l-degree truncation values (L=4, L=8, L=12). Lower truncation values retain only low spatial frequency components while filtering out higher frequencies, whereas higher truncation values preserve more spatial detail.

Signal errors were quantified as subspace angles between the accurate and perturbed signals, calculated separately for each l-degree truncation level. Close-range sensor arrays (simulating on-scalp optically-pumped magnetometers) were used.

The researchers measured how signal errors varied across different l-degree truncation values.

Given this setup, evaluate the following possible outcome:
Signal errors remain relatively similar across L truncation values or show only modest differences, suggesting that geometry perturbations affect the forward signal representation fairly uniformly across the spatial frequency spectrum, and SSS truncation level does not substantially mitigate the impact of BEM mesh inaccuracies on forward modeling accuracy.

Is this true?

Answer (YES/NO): NO